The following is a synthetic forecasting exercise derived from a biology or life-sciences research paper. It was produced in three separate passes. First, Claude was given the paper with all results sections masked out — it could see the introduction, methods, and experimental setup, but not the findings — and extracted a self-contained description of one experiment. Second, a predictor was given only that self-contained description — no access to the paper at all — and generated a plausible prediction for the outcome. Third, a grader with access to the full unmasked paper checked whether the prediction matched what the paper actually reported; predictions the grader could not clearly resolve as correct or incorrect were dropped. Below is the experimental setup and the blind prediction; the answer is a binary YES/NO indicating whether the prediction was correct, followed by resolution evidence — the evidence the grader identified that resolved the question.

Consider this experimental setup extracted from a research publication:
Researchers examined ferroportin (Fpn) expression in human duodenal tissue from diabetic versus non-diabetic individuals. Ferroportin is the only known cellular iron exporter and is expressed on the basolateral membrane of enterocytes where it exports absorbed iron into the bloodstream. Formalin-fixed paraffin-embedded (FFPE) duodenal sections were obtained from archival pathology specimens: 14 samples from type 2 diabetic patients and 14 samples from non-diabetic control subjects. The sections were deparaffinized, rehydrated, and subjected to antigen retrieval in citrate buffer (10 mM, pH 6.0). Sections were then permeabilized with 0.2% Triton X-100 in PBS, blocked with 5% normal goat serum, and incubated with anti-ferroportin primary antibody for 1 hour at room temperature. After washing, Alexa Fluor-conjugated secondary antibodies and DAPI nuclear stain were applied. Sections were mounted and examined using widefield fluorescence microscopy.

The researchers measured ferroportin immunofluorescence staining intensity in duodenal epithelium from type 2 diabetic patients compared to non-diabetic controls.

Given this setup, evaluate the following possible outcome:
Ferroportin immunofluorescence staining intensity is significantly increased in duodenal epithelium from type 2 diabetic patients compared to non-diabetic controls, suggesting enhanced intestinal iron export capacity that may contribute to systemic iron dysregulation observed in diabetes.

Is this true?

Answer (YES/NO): YES